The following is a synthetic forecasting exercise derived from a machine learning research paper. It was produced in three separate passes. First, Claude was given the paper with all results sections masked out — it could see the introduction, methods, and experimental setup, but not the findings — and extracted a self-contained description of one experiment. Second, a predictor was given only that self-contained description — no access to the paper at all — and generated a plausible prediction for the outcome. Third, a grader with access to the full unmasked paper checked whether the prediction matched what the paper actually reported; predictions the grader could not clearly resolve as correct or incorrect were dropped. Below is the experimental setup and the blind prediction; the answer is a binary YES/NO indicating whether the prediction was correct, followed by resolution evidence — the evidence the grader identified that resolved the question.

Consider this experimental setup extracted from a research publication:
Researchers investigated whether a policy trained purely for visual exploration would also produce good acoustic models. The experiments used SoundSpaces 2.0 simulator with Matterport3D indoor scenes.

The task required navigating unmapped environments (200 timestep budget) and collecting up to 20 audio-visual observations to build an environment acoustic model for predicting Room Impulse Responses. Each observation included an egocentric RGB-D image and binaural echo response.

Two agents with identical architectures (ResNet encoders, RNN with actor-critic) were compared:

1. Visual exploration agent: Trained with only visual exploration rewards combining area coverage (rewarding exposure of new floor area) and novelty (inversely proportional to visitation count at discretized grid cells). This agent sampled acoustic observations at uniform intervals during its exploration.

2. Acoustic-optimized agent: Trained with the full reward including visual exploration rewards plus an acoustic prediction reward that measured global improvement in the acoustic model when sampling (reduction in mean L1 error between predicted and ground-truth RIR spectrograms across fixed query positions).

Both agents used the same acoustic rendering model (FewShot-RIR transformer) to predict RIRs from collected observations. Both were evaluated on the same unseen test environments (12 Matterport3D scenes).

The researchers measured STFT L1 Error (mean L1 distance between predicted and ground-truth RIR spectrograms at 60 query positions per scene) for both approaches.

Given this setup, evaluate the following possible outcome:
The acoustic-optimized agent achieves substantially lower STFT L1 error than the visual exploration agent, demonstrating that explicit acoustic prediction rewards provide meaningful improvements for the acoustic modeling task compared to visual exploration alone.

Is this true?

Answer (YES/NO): NO